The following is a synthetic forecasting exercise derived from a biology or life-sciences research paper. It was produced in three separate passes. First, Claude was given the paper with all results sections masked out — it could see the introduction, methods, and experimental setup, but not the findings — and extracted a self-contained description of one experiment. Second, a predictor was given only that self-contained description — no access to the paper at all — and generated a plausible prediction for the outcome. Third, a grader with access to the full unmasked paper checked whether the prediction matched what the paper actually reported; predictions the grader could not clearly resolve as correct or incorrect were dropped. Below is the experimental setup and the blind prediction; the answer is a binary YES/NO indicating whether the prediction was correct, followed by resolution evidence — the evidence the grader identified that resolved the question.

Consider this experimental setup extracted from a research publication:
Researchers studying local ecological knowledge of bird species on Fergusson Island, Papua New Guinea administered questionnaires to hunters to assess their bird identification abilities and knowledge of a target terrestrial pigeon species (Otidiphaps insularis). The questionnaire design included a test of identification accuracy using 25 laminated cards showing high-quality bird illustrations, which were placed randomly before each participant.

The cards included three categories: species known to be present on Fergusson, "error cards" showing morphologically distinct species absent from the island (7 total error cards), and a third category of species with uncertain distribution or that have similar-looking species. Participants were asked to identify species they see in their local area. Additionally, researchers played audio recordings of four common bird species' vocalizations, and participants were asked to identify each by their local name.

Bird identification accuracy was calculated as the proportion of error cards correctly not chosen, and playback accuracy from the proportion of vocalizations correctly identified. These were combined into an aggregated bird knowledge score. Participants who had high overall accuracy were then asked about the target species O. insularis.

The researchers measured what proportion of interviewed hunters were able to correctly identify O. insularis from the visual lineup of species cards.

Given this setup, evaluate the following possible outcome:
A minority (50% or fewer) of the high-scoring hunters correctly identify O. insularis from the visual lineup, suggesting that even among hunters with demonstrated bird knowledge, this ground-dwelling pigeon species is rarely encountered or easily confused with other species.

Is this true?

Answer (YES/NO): YES